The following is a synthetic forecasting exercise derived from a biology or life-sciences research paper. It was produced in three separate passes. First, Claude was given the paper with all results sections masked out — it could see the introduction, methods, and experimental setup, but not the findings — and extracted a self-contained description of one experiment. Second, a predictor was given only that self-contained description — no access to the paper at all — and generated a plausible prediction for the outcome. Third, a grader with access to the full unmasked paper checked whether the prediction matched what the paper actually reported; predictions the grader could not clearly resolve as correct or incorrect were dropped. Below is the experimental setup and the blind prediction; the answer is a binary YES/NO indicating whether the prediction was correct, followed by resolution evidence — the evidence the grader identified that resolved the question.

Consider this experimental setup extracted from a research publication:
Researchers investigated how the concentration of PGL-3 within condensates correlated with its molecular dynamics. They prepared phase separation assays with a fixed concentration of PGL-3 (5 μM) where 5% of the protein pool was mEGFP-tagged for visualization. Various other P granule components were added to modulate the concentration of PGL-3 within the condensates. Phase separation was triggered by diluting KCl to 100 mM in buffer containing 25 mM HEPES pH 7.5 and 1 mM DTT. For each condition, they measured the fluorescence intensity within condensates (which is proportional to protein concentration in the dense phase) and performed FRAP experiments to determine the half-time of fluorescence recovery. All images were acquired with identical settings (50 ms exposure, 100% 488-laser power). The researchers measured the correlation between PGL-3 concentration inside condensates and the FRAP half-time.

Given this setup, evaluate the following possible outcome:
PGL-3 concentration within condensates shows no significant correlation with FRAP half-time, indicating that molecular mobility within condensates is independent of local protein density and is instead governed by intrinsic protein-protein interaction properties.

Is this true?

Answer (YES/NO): YES